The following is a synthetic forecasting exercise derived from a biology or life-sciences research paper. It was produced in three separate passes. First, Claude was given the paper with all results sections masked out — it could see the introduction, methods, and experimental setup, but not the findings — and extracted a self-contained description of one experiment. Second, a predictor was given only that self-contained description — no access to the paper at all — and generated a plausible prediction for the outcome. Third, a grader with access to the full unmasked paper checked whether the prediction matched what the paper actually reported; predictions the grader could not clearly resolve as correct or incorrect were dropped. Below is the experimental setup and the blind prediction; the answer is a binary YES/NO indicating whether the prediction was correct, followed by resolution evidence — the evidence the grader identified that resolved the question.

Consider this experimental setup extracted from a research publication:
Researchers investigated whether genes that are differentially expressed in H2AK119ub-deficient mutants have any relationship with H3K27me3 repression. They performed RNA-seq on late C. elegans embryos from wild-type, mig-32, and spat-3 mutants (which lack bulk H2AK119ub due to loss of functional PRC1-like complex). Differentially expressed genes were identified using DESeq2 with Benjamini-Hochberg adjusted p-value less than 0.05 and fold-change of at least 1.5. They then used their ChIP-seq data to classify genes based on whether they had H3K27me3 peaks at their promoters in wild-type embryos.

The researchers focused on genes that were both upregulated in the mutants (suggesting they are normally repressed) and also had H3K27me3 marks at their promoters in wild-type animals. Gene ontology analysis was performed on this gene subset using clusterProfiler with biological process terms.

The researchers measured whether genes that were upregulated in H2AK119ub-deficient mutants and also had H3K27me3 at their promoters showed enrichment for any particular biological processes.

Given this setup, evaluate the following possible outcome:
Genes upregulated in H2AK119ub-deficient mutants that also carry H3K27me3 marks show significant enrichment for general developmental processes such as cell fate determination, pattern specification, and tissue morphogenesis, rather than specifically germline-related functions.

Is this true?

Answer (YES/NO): NO